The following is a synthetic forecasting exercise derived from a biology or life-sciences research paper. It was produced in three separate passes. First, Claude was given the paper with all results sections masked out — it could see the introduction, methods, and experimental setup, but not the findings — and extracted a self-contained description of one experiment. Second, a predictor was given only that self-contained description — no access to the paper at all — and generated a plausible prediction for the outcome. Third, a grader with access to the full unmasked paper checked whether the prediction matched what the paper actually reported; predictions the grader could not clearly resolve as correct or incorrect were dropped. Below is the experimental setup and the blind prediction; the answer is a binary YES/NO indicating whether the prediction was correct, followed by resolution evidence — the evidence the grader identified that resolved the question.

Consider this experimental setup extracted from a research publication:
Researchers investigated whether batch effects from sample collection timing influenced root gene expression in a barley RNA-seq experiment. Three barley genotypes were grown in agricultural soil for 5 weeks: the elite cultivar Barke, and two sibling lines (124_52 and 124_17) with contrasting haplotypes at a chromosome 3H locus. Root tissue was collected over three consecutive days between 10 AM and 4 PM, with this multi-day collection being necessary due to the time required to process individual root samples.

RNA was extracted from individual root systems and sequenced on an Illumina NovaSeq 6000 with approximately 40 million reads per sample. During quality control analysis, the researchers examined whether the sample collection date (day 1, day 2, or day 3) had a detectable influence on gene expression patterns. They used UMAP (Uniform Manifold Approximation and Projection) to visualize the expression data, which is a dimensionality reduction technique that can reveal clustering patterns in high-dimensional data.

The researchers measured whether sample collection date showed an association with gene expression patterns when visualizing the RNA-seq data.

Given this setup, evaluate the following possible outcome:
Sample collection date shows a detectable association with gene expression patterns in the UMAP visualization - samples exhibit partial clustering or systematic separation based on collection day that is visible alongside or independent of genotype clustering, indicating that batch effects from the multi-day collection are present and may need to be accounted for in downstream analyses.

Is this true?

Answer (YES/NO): YES